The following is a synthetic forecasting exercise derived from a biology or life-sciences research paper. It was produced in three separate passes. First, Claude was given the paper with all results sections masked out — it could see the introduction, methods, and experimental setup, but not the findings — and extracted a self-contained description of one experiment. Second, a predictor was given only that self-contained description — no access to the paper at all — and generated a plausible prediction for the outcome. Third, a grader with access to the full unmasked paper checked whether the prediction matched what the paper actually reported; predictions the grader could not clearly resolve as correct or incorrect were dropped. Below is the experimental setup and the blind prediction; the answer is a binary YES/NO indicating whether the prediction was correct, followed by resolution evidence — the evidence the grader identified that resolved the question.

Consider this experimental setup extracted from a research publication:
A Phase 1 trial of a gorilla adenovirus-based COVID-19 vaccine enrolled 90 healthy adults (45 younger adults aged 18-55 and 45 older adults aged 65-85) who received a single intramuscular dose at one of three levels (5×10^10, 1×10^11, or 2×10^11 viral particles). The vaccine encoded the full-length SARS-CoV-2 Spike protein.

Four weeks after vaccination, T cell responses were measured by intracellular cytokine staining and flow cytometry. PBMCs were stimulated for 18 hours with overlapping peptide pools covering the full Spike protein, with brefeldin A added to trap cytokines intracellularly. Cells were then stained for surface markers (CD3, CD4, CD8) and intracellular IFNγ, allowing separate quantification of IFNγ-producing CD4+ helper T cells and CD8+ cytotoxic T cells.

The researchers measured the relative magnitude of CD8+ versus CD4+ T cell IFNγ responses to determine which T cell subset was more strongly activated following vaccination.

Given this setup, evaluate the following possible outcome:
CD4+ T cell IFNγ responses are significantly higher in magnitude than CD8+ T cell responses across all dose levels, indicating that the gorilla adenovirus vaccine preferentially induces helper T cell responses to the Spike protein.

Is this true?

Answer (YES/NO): NO